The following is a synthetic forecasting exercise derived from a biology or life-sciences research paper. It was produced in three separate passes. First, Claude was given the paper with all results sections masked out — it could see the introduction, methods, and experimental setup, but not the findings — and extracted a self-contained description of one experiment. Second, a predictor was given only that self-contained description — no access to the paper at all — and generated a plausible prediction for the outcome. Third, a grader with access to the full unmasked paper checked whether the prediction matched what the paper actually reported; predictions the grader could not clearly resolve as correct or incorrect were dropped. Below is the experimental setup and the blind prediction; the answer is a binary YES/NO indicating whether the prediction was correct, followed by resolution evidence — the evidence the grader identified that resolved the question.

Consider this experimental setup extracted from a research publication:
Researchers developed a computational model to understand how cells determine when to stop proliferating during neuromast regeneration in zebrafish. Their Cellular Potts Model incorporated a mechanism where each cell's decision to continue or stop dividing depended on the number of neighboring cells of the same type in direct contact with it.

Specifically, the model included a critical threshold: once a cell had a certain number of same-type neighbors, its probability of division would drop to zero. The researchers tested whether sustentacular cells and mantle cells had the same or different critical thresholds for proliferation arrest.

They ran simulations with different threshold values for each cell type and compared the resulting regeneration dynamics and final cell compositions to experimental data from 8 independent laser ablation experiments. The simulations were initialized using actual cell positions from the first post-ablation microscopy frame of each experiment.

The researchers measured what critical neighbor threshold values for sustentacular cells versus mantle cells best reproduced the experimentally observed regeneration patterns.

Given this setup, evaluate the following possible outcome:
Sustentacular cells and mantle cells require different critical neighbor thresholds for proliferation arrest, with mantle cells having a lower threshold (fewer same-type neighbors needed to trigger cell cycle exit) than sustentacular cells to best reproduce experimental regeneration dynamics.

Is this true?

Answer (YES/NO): YES